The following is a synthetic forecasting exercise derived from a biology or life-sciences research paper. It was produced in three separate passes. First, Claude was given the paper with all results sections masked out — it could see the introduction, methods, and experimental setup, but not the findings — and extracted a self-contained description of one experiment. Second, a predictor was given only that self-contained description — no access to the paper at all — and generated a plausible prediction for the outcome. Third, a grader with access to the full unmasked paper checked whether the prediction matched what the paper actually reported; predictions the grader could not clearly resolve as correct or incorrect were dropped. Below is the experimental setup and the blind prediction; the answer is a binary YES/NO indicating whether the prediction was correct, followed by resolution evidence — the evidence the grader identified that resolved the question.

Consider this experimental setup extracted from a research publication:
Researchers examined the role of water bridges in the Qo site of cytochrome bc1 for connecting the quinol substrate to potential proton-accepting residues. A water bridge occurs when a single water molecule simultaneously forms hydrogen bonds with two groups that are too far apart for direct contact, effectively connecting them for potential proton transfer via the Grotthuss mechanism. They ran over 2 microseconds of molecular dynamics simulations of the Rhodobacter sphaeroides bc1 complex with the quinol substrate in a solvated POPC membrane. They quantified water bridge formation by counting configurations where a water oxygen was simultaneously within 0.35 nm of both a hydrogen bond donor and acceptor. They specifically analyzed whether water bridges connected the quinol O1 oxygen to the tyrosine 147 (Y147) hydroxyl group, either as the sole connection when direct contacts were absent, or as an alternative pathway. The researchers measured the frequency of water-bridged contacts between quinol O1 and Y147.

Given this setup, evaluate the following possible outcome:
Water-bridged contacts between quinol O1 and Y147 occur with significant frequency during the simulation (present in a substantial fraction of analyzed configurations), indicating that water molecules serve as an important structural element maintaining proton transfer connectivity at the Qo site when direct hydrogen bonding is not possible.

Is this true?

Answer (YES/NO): YES